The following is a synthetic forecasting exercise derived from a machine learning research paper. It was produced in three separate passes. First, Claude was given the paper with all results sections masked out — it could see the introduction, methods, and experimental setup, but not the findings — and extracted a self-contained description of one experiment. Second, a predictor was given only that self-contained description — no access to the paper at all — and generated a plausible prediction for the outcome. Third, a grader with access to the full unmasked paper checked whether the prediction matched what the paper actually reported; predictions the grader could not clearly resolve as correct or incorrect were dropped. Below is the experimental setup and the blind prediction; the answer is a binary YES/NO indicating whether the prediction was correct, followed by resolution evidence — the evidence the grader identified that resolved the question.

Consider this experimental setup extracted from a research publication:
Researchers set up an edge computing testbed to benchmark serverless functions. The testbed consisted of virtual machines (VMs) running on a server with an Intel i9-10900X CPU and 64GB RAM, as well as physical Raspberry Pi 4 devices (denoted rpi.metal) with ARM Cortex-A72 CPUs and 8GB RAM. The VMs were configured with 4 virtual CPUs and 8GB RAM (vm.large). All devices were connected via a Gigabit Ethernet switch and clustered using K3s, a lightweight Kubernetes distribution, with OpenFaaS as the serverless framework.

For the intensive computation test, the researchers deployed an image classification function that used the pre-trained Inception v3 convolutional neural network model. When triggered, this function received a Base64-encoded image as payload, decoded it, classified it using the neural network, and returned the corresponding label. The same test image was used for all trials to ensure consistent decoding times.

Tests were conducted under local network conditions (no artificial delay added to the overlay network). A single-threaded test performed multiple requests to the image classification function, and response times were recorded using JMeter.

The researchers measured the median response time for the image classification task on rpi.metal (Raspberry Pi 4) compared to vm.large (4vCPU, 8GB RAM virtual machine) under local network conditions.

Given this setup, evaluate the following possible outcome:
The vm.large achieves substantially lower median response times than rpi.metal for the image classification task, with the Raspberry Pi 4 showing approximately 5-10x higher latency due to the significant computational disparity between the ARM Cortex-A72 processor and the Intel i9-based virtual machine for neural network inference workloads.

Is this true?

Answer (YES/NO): NO